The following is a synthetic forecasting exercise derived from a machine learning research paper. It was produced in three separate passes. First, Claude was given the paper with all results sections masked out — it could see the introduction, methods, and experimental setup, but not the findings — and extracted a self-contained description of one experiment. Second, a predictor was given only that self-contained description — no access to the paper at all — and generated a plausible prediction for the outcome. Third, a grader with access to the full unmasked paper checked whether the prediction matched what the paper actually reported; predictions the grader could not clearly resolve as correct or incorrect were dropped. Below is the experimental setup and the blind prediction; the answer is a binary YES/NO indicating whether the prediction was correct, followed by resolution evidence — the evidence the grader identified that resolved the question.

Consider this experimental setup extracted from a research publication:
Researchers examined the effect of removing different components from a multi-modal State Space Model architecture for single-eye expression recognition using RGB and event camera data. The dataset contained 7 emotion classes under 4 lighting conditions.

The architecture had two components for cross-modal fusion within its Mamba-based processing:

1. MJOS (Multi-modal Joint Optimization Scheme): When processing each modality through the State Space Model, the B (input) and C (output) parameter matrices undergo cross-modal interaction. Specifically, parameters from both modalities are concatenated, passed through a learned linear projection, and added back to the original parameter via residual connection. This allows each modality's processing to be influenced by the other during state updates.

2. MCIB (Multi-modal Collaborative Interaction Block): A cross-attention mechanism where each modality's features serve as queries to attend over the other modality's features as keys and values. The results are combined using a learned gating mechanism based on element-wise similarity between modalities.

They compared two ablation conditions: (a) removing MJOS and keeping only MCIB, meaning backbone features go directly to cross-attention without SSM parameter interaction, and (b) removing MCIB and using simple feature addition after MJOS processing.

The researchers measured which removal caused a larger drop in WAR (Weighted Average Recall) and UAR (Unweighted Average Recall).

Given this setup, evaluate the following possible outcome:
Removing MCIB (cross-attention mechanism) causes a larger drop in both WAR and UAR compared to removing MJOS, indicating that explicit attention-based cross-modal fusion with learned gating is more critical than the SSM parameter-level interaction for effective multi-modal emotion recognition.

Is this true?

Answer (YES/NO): NO